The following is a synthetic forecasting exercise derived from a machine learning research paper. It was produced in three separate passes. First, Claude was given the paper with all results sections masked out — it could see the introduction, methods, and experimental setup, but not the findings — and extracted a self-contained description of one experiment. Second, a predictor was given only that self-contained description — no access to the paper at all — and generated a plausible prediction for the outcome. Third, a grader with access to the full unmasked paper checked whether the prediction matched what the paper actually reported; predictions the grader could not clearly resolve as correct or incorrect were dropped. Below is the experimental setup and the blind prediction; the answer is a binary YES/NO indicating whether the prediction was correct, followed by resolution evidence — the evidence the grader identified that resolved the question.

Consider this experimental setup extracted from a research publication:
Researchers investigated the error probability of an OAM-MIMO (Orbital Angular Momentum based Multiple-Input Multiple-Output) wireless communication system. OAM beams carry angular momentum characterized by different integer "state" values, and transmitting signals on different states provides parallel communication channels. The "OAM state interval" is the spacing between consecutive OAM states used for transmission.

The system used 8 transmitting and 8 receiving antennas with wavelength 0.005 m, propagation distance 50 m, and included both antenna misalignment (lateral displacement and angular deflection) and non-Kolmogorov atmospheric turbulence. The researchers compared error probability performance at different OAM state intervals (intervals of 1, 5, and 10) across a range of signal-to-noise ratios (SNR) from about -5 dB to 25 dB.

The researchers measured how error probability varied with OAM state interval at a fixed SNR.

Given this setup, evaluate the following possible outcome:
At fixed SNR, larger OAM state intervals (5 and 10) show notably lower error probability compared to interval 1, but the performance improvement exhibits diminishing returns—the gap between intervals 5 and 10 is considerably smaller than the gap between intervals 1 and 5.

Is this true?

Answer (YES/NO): NO